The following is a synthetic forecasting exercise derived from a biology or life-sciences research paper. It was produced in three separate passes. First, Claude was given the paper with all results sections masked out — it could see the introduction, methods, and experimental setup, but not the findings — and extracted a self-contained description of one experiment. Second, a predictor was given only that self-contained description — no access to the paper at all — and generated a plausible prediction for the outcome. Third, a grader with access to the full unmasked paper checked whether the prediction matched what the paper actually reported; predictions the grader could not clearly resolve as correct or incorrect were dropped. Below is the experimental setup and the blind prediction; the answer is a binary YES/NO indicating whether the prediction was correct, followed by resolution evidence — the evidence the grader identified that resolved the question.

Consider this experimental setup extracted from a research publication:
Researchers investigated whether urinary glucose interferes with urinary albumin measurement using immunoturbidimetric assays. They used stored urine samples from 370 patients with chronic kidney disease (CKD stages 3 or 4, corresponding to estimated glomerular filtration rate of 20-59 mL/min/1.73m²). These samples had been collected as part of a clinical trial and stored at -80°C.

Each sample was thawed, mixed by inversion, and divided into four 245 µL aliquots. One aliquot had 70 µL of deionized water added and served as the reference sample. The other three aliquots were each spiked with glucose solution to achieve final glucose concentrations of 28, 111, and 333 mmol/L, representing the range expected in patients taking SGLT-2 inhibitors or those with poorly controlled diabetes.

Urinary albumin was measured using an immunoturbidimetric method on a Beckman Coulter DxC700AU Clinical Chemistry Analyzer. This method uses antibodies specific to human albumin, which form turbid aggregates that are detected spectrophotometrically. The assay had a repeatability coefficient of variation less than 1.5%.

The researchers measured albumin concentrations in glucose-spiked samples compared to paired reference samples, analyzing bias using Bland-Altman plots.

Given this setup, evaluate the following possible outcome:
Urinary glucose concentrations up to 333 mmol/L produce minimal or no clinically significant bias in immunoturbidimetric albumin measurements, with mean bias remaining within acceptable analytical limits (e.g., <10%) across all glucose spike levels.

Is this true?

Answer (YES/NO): YES